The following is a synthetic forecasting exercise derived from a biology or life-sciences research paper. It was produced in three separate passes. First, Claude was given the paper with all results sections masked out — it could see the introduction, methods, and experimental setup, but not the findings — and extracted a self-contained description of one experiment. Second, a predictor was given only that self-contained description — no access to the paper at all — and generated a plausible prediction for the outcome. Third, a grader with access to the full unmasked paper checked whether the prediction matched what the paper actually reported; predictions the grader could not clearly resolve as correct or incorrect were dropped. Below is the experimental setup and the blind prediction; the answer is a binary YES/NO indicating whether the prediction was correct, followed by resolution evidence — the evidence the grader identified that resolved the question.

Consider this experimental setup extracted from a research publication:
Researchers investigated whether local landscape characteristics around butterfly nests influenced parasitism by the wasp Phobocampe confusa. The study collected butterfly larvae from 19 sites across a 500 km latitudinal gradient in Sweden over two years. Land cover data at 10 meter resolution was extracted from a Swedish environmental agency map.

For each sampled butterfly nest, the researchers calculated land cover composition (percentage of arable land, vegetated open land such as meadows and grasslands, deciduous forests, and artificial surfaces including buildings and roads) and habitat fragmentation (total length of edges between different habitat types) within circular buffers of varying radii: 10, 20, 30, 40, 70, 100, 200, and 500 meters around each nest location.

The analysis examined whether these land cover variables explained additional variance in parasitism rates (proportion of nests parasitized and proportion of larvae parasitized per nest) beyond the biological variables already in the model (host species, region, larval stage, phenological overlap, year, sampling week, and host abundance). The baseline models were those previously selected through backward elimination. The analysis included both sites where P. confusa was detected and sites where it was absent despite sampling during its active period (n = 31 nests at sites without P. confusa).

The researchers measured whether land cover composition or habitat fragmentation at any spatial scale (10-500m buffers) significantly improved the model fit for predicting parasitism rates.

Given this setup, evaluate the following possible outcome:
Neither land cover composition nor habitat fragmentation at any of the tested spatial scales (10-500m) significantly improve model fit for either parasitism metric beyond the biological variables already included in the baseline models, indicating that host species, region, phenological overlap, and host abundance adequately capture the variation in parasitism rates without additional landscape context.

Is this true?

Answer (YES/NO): NO